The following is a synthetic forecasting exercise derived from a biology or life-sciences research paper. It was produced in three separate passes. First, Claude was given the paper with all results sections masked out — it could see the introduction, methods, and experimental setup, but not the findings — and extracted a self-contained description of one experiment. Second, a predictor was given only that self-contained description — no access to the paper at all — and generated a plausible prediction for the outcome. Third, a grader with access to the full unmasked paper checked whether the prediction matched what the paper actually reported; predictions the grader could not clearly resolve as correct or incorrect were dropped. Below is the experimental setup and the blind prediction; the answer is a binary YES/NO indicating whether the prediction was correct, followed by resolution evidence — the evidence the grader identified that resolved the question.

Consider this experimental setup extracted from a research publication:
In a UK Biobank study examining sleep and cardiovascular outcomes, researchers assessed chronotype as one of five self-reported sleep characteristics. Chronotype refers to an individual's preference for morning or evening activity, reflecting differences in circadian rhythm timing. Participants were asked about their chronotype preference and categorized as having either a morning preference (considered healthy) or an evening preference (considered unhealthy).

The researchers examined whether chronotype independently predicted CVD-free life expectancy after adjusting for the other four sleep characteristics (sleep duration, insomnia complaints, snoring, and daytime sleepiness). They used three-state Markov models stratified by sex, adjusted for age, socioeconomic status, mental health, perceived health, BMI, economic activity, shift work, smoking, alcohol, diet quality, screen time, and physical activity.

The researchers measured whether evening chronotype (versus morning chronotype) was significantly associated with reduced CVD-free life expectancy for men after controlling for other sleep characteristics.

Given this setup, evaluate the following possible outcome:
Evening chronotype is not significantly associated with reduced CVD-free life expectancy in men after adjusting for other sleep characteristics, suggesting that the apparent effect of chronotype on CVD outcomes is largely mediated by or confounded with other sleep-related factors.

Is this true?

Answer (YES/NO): NO